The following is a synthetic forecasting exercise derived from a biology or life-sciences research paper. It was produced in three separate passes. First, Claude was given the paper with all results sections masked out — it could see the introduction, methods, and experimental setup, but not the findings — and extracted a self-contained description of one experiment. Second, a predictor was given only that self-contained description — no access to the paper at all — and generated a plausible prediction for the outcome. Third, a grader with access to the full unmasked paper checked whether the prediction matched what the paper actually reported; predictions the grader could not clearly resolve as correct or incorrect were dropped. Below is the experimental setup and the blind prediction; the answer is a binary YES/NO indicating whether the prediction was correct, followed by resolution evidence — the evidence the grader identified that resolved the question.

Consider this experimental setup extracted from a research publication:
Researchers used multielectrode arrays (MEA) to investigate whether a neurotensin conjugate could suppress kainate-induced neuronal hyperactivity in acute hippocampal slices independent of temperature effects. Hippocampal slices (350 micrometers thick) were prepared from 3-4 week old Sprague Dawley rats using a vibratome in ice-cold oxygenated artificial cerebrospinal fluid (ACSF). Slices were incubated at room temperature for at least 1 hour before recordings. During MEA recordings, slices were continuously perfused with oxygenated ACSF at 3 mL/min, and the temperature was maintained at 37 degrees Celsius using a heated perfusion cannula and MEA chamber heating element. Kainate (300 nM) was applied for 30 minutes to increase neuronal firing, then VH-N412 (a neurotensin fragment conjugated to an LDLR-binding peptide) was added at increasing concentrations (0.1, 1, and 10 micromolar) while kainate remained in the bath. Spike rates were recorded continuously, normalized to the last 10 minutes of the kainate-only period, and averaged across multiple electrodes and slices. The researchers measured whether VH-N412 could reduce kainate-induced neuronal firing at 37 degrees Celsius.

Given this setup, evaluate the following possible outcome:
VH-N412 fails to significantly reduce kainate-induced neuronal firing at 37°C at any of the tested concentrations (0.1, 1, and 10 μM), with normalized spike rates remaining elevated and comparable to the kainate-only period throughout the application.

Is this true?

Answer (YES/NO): YES